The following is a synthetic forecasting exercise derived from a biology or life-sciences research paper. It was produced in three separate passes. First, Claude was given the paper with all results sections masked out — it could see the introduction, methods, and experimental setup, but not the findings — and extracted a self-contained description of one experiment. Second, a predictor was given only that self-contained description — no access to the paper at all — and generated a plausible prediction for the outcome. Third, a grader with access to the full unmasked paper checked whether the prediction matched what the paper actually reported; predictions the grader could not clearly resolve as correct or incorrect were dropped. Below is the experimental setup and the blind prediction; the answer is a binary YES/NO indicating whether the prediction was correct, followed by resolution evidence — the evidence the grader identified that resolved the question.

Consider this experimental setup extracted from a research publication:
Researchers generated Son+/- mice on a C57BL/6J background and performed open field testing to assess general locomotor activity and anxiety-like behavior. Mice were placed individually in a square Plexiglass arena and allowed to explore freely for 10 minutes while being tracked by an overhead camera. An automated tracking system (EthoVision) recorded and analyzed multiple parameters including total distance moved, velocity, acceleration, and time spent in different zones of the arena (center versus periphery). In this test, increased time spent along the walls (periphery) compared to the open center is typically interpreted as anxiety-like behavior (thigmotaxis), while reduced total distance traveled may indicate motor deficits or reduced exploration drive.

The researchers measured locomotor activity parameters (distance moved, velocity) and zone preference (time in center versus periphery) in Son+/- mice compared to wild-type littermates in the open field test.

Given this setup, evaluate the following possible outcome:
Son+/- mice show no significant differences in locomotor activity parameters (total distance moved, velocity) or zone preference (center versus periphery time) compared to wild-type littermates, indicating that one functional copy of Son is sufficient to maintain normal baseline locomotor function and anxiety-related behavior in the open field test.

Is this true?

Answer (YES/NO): NO